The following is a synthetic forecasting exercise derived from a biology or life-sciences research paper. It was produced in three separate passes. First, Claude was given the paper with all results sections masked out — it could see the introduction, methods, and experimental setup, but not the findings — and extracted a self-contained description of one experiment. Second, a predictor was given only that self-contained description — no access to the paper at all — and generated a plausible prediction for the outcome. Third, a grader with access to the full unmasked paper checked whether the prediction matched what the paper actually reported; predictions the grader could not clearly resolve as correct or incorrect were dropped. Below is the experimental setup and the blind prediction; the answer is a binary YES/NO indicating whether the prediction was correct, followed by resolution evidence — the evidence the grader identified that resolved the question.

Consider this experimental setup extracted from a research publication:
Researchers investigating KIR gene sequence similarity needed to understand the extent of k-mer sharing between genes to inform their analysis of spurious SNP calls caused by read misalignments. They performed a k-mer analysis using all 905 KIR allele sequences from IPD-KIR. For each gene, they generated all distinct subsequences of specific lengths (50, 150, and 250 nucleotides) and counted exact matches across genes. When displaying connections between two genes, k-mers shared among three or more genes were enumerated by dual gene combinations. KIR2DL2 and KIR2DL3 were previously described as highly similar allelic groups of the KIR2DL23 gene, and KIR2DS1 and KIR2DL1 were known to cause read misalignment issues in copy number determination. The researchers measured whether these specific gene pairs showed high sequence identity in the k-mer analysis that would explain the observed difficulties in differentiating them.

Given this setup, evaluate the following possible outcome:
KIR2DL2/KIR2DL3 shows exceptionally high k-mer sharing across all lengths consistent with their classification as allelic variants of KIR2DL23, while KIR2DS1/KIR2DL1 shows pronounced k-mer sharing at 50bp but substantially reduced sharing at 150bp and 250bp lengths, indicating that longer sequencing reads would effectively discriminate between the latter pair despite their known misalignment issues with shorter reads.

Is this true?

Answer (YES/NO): NO